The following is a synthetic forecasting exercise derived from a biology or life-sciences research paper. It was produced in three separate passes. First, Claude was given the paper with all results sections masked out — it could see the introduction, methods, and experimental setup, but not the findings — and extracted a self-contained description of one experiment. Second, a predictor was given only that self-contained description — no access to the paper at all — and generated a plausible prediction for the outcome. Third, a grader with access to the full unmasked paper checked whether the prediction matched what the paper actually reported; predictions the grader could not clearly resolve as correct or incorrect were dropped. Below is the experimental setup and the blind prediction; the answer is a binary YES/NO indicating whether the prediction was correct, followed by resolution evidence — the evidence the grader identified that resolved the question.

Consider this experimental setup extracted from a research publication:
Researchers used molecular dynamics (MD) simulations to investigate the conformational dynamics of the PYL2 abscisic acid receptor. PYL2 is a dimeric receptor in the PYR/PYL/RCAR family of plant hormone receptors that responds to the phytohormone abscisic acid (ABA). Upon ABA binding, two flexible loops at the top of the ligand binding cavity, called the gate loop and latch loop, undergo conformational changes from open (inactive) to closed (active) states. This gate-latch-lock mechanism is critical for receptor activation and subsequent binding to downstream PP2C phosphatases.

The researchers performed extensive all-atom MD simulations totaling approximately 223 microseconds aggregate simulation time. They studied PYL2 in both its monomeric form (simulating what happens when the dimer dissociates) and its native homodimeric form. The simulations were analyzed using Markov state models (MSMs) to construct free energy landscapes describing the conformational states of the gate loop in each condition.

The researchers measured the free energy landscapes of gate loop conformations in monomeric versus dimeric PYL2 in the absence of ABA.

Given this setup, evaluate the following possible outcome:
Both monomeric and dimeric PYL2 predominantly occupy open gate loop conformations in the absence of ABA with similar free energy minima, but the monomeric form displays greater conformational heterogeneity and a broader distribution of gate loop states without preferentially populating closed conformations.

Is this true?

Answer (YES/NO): NO